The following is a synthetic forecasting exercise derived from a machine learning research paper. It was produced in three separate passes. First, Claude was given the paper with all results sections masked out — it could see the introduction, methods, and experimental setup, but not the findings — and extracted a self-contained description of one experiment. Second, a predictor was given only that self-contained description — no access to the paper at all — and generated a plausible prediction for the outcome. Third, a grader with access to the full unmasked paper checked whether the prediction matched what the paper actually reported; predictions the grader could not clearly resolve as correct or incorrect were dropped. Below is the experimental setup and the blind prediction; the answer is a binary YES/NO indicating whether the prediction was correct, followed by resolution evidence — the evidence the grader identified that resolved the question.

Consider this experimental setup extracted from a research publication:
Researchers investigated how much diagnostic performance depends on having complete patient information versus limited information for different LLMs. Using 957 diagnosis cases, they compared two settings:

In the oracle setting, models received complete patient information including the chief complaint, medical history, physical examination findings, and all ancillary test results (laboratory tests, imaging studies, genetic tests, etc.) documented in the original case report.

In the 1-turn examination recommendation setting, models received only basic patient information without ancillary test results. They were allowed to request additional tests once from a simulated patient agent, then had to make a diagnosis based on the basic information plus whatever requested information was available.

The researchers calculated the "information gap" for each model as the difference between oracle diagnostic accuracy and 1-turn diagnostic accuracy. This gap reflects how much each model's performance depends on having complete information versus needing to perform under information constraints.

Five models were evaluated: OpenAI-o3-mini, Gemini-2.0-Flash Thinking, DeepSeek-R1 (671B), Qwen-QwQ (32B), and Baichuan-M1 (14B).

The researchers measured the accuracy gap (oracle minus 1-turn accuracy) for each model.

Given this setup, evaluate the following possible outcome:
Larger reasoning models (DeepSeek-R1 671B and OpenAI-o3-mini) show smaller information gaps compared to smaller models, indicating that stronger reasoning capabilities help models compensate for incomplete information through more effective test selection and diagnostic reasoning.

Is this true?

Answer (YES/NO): NO